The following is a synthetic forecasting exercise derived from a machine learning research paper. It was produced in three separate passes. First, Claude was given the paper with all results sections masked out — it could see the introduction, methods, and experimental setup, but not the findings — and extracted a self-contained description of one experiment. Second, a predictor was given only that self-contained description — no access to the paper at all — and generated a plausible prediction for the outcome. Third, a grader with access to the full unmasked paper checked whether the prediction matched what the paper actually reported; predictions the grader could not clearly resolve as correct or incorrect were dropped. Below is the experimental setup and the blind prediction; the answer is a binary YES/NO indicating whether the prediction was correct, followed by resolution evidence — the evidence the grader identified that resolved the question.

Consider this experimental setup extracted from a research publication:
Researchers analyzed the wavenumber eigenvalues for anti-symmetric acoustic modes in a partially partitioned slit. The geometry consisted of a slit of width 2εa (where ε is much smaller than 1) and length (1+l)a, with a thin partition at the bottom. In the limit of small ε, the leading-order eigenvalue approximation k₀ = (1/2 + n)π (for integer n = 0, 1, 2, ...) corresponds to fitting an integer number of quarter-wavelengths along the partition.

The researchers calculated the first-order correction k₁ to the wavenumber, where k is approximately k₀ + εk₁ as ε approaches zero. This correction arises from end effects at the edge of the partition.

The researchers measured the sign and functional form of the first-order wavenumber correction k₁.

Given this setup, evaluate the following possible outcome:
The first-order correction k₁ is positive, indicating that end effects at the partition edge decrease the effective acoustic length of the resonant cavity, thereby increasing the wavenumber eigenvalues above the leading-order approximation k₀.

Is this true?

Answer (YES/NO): NO